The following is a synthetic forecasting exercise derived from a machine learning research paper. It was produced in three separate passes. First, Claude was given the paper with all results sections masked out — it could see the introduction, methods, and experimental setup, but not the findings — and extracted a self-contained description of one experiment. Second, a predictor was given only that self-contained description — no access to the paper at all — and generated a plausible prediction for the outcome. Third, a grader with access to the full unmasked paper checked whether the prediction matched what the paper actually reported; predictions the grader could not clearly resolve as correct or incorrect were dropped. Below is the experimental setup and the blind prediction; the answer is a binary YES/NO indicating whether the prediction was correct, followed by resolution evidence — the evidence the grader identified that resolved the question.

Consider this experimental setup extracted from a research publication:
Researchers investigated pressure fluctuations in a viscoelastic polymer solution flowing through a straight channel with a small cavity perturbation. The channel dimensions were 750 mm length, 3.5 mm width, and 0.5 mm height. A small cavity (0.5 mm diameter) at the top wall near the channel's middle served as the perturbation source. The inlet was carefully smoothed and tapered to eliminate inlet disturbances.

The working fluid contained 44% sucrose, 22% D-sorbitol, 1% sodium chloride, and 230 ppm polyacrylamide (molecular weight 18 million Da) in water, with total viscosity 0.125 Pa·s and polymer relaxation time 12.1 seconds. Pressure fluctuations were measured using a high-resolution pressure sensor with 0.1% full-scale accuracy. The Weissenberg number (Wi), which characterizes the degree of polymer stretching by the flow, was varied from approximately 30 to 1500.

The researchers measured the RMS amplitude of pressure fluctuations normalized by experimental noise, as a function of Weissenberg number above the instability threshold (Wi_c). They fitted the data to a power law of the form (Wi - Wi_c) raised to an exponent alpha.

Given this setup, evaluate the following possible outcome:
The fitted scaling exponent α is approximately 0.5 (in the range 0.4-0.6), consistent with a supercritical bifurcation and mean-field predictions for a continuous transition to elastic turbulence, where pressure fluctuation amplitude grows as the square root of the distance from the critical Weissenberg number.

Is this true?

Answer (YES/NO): NO